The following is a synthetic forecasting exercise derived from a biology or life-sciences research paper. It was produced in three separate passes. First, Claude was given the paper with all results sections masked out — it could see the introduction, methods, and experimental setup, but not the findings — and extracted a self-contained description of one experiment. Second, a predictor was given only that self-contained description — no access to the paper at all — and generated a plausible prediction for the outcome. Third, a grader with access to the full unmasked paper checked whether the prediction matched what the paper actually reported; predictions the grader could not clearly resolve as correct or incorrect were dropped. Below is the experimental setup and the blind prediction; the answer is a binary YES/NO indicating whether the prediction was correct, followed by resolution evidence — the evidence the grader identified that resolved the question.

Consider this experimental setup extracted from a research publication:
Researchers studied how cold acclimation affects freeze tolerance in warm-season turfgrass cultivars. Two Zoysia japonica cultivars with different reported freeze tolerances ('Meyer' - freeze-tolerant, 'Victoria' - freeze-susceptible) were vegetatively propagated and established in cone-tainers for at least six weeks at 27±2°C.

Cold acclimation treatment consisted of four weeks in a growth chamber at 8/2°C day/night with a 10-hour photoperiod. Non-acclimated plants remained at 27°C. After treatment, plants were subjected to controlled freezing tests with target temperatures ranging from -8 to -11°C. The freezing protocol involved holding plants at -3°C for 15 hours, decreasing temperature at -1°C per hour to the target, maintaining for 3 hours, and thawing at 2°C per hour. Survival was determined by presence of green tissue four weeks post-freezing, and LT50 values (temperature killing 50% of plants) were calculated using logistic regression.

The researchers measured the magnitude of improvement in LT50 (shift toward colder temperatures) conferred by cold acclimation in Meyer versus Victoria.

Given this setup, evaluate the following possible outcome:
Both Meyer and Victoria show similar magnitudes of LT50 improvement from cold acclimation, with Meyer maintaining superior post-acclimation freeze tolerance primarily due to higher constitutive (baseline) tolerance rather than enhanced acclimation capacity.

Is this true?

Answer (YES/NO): NO